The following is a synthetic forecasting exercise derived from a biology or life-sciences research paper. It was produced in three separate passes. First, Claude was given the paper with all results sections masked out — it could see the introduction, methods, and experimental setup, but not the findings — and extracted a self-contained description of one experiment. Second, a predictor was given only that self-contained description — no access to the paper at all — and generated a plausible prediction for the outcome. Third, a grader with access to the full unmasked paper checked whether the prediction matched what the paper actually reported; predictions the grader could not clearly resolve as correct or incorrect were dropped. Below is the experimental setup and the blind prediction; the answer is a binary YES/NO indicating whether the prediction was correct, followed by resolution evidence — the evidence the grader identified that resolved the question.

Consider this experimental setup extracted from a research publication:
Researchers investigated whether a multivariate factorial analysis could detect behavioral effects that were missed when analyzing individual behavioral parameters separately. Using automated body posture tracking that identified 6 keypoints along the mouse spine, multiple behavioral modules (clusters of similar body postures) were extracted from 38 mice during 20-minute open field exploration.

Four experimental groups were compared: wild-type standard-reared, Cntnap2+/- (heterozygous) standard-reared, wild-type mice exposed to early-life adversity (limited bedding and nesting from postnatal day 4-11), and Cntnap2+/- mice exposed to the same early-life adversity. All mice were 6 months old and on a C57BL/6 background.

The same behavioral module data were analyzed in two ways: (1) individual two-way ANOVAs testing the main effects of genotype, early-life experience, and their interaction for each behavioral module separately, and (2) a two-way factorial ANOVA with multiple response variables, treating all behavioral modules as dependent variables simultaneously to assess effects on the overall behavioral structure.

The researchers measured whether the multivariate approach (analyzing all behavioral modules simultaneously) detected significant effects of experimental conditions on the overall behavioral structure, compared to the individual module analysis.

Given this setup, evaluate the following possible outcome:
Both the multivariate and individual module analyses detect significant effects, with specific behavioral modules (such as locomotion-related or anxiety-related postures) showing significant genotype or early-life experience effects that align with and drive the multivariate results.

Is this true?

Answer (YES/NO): NO